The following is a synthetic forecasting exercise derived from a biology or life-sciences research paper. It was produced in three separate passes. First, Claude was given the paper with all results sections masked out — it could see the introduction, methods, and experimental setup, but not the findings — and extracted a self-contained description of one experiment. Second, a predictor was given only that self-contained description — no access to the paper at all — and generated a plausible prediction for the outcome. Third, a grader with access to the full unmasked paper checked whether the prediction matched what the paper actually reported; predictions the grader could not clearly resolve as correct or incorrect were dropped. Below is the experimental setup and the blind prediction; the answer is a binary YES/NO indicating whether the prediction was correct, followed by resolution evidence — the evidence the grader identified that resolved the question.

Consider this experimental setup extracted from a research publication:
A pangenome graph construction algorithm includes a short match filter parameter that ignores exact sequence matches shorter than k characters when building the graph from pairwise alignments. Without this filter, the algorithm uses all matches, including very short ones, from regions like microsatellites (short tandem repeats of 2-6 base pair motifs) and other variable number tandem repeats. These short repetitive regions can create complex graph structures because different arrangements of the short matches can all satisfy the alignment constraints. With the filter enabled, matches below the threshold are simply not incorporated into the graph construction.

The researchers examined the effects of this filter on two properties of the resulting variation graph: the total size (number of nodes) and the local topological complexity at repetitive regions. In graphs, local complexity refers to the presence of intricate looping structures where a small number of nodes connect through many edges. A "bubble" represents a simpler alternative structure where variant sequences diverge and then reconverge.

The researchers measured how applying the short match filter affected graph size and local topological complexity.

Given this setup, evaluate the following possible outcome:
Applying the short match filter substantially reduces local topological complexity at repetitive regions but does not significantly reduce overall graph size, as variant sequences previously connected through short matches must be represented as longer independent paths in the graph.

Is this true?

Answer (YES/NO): NO